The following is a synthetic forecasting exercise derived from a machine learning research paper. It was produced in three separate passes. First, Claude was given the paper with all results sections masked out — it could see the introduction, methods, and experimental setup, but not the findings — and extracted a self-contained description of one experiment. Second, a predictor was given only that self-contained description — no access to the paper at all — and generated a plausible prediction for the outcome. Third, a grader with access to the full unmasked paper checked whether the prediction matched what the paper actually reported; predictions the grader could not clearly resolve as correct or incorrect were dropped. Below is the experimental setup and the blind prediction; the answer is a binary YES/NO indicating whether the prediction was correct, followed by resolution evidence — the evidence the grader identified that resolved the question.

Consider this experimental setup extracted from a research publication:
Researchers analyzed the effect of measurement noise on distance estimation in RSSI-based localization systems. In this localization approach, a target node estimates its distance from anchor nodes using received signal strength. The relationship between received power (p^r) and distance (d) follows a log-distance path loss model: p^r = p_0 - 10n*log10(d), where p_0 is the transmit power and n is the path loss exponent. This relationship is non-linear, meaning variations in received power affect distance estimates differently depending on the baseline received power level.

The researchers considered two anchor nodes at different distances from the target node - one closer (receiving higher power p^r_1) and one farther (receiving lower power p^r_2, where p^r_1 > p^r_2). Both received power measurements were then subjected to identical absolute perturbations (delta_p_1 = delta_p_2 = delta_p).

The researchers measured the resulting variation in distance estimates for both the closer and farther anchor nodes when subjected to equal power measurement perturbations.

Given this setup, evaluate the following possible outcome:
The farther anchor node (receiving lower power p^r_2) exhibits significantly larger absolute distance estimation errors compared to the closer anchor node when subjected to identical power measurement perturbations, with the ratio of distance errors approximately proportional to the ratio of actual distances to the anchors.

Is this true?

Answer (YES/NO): YES